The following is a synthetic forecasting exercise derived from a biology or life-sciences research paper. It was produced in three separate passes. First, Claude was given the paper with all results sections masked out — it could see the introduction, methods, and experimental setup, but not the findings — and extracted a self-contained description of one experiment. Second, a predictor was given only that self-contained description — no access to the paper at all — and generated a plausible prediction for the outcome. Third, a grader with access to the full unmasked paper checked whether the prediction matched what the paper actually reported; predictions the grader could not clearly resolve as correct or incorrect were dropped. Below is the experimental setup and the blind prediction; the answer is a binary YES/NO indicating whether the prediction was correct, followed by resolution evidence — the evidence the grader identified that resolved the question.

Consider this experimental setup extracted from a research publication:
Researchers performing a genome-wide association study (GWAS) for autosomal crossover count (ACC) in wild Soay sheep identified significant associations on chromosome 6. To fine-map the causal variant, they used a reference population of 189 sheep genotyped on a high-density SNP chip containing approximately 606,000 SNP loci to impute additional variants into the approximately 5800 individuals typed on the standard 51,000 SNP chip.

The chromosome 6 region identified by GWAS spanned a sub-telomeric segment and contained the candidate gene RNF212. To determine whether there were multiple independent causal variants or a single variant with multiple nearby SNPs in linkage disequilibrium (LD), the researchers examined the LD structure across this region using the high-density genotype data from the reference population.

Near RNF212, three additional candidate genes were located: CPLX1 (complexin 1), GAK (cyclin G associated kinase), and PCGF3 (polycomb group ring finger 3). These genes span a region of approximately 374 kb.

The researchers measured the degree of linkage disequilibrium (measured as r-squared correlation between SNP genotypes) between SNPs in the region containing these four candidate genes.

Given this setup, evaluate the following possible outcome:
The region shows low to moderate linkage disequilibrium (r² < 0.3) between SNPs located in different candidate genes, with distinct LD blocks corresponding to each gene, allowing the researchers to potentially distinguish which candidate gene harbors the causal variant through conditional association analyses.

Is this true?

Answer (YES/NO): NO